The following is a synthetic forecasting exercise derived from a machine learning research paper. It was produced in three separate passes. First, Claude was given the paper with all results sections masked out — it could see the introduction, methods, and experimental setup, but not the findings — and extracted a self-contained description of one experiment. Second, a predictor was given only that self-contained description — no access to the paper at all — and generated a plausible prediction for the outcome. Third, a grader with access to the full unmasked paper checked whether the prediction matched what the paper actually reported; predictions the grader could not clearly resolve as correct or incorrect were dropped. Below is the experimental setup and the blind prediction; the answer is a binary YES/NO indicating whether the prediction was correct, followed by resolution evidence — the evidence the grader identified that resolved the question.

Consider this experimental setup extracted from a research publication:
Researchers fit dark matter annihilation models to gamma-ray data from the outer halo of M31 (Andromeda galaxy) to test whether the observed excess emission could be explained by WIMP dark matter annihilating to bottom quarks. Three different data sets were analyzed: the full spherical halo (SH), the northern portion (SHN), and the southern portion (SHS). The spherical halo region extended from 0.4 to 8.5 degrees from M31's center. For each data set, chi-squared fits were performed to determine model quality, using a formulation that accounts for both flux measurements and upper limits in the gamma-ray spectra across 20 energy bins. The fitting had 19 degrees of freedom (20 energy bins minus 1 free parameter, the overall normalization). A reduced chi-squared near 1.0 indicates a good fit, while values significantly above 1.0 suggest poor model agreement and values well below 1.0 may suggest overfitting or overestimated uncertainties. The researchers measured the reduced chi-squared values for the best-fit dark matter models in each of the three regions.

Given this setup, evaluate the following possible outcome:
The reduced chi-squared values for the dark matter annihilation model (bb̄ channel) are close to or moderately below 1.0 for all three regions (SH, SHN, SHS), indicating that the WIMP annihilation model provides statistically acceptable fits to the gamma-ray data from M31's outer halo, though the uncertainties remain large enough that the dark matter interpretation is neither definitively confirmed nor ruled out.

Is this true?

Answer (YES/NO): NO